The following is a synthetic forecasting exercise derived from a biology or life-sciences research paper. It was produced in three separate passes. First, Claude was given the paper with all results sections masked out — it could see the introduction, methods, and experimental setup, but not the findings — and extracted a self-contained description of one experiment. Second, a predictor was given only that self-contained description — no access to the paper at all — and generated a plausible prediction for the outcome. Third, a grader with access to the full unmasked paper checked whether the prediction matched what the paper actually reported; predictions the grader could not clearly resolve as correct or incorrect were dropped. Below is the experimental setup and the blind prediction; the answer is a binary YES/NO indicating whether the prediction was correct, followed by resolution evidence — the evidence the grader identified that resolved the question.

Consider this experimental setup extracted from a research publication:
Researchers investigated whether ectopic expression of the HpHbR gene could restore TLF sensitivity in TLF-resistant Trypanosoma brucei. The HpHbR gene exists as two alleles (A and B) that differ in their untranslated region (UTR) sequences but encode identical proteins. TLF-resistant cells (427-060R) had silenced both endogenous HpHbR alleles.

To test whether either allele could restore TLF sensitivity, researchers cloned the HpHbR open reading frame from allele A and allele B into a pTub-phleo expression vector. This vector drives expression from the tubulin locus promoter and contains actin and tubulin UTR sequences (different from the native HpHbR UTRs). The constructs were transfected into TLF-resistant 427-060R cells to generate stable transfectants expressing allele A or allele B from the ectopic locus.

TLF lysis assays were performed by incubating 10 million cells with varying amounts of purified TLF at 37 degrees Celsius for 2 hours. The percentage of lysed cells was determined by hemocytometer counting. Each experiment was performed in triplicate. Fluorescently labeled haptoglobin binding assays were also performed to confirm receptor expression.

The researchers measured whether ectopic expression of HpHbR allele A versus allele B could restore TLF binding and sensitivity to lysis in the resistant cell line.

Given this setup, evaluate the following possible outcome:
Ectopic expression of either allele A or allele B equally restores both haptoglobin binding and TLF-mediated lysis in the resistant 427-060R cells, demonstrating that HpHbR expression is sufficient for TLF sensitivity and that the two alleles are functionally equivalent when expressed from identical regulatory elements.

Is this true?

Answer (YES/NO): YES